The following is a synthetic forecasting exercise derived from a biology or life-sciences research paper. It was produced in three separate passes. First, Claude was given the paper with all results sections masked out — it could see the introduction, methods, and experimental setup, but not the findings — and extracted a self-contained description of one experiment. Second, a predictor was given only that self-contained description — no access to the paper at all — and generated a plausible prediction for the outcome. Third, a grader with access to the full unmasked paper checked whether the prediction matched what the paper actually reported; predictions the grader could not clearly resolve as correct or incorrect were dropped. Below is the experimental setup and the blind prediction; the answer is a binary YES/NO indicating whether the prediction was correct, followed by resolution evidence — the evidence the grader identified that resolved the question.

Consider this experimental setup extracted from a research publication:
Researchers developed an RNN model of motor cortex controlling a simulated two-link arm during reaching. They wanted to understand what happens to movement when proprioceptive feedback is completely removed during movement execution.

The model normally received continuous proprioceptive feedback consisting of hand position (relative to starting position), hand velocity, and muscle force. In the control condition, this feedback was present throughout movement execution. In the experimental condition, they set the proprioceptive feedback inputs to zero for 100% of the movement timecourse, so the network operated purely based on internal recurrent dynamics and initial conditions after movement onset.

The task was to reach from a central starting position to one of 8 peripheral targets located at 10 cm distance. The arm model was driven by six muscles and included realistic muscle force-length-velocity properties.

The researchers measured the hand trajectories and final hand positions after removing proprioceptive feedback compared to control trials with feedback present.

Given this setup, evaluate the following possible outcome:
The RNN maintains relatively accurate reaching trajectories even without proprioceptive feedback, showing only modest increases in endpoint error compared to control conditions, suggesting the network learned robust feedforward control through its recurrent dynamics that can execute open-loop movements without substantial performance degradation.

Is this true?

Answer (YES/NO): NO